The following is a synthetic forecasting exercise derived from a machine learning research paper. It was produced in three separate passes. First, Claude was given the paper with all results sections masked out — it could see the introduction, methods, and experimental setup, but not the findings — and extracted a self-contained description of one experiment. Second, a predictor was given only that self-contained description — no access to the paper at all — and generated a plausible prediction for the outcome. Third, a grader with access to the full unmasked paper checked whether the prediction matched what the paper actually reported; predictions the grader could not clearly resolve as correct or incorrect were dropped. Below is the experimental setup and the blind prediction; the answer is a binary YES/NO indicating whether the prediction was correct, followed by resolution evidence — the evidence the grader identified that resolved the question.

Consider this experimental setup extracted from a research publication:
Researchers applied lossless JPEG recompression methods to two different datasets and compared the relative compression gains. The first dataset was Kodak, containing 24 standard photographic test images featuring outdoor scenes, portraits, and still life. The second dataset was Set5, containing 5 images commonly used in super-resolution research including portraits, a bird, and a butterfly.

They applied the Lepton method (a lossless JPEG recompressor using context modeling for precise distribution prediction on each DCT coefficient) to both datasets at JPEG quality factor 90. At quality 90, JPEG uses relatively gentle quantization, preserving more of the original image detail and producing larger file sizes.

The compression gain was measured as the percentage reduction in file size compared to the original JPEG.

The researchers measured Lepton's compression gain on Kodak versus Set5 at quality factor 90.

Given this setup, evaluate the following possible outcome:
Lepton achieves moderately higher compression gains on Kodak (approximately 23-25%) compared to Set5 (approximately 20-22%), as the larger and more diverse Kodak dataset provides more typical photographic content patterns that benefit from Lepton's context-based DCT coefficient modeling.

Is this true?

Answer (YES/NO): NO